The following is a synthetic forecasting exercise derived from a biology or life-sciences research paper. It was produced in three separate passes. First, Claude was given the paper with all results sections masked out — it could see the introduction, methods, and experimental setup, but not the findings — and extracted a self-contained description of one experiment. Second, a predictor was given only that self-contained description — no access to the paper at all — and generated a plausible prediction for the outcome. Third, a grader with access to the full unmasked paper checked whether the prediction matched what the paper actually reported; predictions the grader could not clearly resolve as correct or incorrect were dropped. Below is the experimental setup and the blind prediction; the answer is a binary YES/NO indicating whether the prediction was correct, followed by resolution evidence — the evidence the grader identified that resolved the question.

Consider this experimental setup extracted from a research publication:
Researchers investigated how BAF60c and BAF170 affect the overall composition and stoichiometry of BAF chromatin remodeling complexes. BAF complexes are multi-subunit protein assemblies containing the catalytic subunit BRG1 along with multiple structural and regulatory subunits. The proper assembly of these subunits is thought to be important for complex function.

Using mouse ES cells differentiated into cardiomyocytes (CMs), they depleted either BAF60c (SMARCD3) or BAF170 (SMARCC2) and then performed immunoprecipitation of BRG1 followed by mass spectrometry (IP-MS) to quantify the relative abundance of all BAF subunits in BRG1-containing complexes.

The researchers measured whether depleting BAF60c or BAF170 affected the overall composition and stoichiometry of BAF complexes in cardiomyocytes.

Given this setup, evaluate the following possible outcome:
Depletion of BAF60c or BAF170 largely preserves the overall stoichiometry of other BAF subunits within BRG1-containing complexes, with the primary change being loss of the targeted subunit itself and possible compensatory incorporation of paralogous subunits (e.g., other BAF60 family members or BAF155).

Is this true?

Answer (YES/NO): NO